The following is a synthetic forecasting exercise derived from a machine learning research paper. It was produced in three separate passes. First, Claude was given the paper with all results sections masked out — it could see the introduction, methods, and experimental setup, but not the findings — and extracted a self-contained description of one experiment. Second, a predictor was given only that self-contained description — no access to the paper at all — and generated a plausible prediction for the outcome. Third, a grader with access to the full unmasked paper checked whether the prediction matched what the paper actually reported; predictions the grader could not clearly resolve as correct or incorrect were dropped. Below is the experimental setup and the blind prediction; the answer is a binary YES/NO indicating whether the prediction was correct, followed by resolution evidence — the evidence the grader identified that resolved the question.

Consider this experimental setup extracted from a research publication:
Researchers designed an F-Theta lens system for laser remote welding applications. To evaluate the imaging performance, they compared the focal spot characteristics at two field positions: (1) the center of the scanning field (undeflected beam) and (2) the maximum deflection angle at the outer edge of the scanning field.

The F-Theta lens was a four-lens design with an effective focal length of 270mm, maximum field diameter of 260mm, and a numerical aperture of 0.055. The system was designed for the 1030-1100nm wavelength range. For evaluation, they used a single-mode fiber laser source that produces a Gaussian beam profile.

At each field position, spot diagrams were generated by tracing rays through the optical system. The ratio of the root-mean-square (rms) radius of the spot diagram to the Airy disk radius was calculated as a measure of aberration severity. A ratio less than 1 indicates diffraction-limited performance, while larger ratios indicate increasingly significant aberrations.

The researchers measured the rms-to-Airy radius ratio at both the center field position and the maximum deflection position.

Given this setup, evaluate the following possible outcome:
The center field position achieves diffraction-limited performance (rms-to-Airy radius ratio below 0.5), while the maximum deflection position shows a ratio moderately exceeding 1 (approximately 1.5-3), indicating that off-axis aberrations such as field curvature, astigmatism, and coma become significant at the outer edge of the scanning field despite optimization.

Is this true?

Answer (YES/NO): YES